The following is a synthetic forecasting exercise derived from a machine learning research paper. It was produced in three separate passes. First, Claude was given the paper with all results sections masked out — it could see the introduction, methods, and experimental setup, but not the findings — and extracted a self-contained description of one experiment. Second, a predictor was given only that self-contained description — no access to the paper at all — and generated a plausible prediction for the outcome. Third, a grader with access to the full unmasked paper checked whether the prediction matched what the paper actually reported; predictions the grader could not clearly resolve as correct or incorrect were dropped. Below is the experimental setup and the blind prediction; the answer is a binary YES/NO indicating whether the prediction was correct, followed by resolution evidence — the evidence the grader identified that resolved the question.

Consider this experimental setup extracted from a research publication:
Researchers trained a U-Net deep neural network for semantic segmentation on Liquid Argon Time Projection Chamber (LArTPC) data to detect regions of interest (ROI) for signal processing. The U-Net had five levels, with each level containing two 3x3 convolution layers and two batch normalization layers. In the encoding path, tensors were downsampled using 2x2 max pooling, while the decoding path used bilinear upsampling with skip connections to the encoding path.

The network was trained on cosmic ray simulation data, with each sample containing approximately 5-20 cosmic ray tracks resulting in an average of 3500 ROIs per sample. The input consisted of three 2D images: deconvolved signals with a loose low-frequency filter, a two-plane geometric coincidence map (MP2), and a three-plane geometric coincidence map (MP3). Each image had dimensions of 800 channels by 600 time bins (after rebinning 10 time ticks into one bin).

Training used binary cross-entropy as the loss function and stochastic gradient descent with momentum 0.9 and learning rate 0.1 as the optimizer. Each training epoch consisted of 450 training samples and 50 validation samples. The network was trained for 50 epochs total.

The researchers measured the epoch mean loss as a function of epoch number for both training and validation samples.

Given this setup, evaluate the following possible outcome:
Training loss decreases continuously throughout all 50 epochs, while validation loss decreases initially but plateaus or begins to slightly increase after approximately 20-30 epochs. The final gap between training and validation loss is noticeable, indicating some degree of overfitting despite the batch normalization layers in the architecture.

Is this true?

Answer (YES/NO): NO